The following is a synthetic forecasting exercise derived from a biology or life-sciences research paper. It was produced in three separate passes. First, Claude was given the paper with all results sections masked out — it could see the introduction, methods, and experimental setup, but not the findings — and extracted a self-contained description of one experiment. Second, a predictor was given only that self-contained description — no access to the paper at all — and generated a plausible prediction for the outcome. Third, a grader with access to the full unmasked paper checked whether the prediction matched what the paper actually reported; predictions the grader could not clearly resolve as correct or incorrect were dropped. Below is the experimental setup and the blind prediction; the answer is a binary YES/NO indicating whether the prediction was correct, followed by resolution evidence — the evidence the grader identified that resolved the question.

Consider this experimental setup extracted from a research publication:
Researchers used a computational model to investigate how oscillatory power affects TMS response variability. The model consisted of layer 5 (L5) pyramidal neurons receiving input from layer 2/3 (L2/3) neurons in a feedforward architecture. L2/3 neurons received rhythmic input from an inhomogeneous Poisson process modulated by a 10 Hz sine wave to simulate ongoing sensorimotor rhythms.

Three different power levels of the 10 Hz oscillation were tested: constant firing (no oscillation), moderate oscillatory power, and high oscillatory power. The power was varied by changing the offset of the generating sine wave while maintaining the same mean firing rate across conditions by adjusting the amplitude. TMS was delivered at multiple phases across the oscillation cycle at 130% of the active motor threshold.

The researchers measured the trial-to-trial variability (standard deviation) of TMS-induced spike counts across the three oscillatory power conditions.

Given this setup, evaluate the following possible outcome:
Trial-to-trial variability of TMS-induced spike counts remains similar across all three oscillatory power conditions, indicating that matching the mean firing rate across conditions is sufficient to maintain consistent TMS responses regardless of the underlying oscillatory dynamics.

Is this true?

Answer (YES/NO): NO